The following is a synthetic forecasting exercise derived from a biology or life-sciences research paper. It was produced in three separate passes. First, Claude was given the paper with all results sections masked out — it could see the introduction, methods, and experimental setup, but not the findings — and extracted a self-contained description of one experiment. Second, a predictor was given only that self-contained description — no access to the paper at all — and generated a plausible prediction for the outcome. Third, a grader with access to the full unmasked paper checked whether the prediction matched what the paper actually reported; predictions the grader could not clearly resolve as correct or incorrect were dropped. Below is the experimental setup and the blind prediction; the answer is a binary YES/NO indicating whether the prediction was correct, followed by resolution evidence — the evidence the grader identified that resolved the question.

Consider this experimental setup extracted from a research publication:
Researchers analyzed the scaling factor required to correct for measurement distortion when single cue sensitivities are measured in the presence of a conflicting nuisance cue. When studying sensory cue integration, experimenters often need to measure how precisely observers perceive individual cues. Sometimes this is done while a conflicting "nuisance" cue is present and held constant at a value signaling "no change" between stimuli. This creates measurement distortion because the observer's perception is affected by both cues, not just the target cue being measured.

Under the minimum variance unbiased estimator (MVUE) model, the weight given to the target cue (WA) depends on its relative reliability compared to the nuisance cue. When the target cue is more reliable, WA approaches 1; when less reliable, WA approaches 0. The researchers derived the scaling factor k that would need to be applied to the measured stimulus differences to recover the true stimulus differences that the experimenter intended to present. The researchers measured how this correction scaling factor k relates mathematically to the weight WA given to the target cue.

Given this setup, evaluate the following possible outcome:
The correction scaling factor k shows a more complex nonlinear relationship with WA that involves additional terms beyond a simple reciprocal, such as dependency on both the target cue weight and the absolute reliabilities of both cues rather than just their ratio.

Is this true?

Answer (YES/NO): NO